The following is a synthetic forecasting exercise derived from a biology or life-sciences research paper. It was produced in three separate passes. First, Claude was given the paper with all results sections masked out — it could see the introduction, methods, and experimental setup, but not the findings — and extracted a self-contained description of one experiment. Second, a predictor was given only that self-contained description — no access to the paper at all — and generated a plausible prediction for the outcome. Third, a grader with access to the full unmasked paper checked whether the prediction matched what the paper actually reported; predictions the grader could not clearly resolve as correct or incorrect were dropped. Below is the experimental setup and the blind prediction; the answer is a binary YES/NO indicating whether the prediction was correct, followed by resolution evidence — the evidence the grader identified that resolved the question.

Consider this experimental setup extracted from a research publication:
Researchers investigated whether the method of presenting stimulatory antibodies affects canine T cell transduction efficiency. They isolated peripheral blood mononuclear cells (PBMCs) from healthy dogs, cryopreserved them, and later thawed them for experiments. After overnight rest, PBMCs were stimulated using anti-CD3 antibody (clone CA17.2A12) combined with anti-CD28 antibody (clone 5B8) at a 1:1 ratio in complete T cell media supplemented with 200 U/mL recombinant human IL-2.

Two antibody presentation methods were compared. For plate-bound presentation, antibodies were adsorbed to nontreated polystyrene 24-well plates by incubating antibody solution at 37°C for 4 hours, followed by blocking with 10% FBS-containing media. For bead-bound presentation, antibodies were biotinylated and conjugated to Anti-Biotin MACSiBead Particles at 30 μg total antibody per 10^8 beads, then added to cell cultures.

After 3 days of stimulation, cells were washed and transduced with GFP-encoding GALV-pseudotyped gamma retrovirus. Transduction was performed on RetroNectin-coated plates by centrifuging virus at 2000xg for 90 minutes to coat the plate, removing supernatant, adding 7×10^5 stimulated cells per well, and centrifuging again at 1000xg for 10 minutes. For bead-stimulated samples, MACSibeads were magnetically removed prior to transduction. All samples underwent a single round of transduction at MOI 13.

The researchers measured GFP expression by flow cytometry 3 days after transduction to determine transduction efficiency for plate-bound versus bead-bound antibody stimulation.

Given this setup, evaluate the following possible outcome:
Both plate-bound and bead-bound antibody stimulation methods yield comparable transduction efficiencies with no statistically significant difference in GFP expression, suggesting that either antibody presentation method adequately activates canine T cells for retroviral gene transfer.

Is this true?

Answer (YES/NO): NO